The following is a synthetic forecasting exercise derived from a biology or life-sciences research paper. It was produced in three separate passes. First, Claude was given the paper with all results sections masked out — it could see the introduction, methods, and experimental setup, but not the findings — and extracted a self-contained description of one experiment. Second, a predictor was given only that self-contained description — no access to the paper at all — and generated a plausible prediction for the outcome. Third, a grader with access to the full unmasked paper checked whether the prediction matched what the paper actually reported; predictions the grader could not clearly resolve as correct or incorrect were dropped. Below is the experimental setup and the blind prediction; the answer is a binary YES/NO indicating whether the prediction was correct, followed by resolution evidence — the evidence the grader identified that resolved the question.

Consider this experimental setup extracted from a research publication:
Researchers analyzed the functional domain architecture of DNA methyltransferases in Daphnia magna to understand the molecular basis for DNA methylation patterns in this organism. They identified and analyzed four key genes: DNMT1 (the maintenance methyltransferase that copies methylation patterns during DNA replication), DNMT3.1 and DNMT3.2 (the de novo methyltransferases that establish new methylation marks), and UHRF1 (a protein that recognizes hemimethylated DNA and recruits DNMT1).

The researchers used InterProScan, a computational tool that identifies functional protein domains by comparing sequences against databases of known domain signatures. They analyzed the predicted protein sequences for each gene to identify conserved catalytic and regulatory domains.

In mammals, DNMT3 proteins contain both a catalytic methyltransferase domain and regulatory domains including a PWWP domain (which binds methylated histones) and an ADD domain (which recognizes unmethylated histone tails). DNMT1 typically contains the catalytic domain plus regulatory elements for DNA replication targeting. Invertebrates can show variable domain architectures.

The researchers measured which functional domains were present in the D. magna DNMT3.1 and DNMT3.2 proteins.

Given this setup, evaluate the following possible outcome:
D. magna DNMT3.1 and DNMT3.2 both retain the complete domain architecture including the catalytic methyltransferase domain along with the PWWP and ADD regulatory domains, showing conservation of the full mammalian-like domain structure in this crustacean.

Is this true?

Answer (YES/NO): NO